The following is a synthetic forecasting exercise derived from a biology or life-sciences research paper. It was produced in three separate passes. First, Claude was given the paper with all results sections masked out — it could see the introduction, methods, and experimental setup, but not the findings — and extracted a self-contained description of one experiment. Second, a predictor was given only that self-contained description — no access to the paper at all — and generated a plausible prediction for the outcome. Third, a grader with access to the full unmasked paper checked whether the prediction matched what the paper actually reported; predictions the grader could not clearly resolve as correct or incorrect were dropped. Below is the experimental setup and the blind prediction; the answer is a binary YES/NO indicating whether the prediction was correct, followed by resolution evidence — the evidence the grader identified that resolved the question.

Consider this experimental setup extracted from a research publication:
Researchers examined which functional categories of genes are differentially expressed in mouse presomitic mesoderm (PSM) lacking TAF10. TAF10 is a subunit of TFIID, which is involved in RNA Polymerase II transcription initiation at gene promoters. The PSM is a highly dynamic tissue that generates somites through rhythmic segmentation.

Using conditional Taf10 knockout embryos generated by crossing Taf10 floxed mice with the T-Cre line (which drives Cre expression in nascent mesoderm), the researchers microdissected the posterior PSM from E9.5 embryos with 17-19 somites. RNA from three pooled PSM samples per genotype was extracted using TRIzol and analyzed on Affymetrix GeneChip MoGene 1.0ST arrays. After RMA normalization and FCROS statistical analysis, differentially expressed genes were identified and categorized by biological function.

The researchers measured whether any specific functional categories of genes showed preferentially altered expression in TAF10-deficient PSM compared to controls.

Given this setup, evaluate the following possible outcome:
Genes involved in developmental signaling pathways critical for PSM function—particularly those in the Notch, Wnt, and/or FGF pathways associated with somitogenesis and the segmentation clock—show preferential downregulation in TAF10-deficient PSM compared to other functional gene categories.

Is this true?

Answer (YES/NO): NO